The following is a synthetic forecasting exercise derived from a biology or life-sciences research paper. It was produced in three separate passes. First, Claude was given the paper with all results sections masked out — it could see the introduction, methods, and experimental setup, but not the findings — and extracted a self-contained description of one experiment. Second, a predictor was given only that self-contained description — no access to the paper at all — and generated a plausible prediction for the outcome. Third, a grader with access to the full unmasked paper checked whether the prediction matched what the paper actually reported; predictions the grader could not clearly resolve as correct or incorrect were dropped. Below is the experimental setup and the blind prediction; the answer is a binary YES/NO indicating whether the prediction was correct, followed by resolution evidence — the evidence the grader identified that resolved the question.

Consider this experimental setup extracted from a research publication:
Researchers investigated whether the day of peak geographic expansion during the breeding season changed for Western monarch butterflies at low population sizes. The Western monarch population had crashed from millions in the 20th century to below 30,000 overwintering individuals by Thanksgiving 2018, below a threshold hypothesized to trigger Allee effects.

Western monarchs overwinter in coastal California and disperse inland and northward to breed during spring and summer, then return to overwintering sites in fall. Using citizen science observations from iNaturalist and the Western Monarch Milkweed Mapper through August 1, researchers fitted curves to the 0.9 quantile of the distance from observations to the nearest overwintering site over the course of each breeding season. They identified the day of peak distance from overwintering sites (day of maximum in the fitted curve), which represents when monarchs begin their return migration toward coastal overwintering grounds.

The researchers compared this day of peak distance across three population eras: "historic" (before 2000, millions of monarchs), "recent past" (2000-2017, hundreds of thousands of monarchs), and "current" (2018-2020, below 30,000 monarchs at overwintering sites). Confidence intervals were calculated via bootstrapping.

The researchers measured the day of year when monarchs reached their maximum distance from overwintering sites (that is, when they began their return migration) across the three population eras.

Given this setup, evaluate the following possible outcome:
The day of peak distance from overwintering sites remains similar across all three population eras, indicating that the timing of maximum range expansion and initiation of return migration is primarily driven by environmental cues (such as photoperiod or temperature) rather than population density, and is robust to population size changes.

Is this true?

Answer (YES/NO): NO